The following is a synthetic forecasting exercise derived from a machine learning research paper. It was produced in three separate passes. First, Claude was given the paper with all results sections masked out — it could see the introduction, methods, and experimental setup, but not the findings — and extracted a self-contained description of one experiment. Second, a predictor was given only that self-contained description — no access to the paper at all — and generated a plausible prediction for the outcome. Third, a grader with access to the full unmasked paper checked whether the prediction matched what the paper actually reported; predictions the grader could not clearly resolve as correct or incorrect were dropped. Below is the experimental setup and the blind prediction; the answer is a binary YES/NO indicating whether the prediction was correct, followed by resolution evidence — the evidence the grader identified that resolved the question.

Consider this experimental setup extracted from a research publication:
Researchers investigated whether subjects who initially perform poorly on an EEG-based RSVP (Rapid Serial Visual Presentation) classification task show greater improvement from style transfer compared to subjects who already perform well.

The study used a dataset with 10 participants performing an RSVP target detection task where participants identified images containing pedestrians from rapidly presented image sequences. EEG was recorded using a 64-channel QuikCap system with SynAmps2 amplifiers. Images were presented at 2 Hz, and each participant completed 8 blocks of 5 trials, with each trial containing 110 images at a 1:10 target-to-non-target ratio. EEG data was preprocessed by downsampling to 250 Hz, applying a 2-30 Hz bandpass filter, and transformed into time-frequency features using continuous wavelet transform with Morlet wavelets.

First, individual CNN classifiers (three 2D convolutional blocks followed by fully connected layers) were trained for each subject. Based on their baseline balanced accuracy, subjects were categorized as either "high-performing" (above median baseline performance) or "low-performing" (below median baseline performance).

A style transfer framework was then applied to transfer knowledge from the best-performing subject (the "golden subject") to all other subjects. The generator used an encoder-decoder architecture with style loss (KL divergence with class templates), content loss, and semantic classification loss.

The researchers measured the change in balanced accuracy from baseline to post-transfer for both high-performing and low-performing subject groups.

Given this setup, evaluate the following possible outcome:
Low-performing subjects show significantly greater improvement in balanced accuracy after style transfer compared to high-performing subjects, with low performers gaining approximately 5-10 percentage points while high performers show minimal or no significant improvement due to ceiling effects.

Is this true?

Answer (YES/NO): NO